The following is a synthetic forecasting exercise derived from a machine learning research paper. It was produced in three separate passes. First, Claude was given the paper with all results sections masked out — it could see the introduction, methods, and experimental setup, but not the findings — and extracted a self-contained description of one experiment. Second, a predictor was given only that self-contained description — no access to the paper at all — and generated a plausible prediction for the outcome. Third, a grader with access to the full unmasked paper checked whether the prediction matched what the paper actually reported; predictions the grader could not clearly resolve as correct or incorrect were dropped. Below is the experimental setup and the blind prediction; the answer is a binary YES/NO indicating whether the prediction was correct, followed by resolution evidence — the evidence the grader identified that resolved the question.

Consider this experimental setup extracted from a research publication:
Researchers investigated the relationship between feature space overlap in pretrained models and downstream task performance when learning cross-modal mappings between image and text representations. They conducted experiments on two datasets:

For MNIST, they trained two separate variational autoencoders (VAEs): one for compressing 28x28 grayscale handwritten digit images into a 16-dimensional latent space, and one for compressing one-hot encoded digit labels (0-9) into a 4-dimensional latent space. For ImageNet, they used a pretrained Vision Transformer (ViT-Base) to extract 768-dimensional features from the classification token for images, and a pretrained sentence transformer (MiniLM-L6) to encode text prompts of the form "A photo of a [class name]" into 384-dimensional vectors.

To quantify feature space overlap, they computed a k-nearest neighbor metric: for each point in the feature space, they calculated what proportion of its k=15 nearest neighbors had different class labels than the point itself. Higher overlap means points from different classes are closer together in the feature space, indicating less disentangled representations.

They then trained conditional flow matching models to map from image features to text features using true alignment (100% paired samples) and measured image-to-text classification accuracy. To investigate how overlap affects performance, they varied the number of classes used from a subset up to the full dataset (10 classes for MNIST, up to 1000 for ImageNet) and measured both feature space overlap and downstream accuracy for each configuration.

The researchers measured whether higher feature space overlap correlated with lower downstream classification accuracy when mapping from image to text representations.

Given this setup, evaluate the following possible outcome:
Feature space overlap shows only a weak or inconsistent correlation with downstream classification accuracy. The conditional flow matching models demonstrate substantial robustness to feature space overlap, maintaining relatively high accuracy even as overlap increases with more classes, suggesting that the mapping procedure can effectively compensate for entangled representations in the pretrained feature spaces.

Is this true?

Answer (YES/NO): NO